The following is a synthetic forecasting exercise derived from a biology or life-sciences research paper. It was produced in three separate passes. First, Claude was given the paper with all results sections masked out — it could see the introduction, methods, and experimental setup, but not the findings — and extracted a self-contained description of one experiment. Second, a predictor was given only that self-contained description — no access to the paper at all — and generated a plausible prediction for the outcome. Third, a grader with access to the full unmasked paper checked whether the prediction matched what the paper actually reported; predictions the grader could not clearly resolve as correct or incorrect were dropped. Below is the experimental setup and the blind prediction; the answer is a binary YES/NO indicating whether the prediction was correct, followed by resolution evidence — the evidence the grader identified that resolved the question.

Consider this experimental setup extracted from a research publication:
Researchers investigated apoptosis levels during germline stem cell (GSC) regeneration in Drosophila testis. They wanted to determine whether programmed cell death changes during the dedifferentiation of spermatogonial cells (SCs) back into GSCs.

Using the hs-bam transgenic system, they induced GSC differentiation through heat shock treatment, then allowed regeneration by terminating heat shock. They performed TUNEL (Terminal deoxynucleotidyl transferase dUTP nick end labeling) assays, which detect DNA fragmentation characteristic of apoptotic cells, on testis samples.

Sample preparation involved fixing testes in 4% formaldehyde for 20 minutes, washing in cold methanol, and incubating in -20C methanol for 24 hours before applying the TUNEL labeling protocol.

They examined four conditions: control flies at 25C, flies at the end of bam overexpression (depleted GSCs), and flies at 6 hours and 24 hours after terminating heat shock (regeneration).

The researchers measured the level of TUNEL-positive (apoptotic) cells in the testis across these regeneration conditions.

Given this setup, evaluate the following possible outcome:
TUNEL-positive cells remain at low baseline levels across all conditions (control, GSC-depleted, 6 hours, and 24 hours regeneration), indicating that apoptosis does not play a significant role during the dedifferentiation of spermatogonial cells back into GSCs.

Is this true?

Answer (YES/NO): NO